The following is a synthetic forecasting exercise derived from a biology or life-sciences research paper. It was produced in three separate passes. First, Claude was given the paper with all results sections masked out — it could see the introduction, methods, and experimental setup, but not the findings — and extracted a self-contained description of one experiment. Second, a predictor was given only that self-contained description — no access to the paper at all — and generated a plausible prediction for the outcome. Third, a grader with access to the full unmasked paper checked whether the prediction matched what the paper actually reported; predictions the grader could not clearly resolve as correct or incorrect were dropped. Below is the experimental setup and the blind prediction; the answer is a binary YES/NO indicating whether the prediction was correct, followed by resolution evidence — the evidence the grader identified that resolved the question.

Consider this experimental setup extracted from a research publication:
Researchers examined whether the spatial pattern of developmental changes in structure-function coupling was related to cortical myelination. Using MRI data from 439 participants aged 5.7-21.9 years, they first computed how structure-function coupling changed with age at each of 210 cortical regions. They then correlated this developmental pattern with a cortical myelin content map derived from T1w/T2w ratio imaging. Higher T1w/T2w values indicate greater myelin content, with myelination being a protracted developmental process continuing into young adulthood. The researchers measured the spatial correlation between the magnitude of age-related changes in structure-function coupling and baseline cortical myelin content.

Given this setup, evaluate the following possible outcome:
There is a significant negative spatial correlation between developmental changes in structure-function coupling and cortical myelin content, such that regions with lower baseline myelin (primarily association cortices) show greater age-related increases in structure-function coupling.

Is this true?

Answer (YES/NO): NO